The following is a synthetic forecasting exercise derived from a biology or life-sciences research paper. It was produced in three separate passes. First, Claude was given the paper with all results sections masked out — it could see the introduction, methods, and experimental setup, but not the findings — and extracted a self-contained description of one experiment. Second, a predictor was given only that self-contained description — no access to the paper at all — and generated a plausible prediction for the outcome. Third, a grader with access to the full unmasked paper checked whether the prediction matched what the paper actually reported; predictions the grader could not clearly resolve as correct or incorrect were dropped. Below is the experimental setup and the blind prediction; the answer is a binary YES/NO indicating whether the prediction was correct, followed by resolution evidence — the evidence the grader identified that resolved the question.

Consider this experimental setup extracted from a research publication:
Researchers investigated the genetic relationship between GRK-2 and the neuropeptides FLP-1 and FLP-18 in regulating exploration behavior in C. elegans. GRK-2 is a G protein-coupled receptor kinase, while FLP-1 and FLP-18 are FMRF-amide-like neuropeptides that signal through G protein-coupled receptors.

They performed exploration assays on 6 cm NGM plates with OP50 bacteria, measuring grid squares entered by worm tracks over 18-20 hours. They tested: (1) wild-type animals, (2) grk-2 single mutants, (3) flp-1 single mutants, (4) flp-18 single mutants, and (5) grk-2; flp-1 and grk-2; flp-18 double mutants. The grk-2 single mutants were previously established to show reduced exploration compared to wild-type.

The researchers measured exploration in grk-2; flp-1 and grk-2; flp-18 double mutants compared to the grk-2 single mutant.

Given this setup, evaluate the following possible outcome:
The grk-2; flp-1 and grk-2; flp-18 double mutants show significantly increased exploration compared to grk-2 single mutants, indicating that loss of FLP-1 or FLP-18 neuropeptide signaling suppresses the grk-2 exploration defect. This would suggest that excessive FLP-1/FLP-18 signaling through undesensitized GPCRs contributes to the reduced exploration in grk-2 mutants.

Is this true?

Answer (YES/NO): NO